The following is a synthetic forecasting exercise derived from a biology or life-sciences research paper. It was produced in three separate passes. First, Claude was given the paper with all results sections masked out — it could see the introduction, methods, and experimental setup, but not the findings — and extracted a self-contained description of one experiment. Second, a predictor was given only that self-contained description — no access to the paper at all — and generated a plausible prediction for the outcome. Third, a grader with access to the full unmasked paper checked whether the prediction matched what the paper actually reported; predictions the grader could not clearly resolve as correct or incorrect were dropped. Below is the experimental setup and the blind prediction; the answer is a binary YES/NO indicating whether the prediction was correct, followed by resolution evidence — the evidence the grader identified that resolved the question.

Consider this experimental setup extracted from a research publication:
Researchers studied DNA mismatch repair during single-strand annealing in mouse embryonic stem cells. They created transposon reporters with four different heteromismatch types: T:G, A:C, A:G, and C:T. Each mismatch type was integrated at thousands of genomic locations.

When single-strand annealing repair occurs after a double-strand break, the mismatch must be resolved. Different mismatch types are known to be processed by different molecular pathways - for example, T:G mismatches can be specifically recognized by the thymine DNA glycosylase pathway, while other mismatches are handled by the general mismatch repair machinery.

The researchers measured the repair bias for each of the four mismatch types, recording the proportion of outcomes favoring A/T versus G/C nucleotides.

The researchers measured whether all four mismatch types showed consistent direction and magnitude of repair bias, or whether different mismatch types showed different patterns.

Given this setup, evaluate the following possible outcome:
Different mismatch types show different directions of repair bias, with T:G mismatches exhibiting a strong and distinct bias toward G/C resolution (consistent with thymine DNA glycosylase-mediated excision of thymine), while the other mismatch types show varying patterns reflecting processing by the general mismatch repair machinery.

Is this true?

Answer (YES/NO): NO